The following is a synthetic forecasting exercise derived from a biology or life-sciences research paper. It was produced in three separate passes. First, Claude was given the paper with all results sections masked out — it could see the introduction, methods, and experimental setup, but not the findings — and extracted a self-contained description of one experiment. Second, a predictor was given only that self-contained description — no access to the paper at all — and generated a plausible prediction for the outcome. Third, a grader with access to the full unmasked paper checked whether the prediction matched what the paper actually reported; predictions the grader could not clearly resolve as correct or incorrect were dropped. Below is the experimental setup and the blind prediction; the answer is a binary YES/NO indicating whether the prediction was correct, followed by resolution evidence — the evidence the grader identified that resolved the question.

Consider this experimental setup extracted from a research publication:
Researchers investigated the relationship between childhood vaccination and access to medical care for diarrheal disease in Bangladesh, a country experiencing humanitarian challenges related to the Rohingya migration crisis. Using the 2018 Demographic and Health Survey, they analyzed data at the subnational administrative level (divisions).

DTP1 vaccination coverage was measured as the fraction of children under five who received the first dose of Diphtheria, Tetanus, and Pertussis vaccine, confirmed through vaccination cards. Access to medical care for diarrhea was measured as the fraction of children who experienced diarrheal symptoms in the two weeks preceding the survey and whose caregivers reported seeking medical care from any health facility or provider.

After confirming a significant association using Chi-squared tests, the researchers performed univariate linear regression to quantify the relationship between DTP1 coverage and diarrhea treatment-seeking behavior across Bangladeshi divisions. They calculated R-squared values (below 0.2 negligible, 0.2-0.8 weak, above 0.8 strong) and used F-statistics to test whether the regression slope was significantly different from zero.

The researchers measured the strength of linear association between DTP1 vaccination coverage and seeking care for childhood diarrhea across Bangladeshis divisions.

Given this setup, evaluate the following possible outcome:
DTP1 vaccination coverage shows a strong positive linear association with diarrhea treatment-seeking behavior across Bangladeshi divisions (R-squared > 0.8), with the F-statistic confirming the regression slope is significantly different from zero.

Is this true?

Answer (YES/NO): NO